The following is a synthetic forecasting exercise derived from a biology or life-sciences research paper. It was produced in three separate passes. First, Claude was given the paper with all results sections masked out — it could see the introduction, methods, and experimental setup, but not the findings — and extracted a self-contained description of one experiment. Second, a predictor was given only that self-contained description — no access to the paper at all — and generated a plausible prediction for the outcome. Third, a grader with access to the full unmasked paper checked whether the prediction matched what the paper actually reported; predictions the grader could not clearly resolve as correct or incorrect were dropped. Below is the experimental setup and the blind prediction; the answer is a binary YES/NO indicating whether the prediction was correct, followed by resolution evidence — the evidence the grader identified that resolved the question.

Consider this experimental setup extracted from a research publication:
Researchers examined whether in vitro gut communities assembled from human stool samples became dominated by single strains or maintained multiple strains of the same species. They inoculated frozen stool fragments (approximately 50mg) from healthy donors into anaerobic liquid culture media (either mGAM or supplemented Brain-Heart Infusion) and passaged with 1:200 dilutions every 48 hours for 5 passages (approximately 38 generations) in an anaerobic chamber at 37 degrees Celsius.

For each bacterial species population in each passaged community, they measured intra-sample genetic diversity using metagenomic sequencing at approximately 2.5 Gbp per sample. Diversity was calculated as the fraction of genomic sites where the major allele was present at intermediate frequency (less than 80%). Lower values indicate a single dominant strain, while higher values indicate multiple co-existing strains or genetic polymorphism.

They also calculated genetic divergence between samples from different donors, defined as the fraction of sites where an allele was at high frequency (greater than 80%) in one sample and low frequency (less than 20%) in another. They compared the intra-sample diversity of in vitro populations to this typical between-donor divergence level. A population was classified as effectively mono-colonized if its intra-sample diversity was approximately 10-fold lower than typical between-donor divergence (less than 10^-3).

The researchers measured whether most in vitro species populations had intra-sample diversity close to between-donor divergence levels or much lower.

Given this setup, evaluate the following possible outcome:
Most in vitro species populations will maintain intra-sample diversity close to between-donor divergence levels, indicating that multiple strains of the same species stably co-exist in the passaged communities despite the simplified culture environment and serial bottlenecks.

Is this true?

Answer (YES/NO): NO